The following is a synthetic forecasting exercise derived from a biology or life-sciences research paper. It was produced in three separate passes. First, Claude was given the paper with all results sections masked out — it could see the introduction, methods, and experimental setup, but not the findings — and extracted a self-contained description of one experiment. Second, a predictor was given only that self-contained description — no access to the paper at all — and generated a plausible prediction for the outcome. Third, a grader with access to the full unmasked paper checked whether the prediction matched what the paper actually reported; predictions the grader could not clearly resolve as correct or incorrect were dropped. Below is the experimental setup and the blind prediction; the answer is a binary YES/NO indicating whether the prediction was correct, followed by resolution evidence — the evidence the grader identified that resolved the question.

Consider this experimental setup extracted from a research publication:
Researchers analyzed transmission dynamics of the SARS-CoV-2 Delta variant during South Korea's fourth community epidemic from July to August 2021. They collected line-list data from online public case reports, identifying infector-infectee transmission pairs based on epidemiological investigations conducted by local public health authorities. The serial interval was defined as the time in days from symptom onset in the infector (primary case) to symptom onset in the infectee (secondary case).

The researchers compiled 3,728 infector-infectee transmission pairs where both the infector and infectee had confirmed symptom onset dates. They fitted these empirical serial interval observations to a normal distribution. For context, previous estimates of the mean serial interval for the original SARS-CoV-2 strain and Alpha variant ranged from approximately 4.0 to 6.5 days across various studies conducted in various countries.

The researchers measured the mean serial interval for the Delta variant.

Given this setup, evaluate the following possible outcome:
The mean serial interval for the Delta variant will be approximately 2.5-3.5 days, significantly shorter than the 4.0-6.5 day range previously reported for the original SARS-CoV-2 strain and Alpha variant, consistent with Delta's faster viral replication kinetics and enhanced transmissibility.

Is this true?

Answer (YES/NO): NO